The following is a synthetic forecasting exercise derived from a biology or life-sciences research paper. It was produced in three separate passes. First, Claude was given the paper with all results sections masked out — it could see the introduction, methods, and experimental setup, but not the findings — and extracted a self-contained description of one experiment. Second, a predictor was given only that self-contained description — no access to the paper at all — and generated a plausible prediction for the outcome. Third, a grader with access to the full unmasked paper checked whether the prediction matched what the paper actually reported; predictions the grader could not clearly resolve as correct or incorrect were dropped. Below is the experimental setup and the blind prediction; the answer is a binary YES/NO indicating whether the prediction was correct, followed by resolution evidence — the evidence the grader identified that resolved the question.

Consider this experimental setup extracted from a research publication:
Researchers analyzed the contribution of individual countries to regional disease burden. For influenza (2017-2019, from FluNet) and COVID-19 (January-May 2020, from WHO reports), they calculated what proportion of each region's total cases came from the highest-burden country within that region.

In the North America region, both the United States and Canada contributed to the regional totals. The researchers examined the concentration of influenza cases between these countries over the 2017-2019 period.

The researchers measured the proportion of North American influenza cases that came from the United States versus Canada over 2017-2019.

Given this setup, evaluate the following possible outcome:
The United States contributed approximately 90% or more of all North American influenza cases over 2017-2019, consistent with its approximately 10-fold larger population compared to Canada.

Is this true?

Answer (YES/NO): NO